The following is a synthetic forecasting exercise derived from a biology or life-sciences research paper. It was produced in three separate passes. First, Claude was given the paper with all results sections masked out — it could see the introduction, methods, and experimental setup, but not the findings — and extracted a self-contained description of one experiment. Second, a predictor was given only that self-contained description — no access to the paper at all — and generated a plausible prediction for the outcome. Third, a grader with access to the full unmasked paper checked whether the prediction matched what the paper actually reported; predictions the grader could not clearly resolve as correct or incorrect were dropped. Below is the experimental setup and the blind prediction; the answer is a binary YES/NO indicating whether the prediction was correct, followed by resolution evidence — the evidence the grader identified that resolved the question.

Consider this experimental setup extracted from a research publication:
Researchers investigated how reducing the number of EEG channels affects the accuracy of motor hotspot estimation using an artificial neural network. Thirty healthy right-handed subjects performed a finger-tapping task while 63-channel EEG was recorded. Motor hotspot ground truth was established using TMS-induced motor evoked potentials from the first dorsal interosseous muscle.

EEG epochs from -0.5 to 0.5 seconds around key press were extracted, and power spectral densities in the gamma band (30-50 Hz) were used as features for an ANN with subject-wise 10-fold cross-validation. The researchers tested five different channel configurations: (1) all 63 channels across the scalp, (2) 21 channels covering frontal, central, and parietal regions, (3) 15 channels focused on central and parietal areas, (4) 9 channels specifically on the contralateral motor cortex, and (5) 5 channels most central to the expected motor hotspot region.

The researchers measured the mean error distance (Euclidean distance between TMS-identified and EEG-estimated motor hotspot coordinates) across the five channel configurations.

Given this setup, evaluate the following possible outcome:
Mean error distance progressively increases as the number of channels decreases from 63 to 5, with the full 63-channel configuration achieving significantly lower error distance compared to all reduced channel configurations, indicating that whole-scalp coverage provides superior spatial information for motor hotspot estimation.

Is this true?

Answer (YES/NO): YES